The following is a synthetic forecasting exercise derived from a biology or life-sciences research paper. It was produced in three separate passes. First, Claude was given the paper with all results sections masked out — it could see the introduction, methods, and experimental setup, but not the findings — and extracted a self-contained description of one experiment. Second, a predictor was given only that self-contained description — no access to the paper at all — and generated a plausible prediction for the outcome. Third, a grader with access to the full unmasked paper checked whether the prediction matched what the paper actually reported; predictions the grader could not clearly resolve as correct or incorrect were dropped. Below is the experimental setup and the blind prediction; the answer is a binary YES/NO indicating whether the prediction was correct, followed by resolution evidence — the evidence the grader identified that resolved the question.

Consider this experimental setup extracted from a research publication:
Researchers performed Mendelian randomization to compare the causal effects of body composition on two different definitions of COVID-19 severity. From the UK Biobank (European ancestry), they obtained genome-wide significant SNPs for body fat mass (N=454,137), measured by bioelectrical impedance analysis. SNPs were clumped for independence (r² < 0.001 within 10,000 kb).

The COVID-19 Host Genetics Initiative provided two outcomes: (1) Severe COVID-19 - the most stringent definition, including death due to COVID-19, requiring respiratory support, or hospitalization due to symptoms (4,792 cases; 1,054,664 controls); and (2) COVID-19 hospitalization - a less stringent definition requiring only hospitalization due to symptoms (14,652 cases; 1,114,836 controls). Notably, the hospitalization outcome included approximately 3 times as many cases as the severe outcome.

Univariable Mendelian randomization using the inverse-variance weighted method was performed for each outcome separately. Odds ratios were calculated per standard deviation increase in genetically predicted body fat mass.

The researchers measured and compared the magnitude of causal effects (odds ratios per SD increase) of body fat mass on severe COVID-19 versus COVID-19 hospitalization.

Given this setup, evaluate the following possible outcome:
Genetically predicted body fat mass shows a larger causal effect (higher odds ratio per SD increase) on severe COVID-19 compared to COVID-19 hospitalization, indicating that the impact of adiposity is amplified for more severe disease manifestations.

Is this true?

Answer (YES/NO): YES